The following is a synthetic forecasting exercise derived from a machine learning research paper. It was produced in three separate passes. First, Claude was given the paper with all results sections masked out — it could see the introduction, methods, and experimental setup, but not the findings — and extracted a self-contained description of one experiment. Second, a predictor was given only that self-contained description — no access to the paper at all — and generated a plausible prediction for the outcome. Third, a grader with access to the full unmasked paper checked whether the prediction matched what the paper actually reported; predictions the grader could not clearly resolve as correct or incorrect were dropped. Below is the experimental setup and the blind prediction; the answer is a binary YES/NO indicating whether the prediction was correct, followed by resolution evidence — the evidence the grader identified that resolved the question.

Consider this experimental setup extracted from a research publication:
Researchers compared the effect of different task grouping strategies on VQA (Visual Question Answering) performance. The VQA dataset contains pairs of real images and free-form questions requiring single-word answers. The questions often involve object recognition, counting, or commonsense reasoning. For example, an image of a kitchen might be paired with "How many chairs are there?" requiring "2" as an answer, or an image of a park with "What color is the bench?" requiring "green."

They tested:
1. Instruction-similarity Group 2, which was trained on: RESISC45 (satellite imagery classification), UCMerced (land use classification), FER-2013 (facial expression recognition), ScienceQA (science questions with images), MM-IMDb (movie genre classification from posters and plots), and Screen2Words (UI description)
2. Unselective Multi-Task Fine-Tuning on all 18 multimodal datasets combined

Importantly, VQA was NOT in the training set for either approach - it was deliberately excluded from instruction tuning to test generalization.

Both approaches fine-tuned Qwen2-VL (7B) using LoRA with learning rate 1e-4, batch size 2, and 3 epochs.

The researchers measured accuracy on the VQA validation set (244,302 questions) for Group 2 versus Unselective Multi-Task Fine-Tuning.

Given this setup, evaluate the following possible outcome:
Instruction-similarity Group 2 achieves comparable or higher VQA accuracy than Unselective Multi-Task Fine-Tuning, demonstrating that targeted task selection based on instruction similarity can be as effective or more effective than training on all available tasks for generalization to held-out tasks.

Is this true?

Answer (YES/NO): YES